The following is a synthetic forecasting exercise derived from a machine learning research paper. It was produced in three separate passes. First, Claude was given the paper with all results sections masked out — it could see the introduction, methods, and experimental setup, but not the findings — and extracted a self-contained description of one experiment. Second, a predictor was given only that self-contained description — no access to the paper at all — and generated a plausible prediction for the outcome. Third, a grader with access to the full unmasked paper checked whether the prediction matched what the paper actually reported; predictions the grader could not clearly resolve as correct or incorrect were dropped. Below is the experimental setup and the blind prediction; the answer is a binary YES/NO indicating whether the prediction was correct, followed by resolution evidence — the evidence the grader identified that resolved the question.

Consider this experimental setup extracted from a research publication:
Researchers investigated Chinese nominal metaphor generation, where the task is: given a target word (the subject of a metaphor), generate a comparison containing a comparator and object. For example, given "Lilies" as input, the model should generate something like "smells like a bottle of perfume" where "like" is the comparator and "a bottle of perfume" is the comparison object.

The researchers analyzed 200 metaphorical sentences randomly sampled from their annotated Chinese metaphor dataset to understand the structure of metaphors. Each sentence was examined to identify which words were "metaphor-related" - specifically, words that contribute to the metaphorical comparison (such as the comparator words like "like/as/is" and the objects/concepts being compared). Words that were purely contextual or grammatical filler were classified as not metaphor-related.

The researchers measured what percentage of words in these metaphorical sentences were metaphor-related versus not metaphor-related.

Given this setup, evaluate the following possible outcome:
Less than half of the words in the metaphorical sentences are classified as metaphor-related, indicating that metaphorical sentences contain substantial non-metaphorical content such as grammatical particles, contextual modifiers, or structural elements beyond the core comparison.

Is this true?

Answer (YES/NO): YES